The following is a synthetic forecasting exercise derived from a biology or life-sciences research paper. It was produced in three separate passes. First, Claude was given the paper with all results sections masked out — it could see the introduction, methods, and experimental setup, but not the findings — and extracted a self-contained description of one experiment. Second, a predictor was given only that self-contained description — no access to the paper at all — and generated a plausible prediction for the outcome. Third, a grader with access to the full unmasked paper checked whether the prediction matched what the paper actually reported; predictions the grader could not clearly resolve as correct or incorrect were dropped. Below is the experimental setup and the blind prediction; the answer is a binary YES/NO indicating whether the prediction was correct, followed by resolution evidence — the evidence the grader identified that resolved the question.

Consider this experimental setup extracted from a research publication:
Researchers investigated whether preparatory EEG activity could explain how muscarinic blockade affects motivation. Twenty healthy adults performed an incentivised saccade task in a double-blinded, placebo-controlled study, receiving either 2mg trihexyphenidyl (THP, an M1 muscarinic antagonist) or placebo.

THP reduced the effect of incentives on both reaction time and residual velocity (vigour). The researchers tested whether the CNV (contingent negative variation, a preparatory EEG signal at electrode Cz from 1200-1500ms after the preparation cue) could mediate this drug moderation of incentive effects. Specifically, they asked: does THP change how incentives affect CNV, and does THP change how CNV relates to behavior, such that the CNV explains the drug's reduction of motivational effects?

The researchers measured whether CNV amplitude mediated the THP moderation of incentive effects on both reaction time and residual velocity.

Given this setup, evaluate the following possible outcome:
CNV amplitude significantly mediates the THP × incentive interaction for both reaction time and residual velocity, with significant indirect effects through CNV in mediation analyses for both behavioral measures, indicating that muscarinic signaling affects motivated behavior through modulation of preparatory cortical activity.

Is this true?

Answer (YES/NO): NO